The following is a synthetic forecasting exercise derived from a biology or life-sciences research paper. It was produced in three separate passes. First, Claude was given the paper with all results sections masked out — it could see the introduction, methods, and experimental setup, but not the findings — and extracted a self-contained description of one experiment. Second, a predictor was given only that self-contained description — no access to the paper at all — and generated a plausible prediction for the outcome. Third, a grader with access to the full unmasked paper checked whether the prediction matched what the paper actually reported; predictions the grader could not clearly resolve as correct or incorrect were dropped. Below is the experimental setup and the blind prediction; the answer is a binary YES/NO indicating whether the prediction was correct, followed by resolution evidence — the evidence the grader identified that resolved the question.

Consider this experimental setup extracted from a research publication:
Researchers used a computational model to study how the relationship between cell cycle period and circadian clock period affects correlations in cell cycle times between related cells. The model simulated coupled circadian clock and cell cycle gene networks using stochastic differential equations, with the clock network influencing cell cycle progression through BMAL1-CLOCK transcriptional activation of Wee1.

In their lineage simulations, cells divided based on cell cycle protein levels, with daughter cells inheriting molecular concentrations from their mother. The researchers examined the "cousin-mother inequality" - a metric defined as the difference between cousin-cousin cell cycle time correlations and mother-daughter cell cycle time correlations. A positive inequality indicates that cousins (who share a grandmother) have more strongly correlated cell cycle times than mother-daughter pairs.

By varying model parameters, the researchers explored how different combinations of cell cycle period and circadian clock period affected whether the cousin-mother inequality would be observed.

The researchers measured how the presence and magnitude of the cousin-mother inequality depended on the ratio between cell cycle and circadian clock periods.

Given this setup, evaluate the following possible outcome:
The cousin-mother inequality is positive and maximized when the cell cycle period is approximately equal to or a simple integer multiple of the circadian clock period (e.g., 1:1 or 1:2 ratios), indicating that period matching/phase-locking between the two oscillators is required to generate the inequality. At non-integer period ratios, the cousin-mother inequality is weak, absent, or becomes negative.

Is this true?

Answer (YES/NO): NO